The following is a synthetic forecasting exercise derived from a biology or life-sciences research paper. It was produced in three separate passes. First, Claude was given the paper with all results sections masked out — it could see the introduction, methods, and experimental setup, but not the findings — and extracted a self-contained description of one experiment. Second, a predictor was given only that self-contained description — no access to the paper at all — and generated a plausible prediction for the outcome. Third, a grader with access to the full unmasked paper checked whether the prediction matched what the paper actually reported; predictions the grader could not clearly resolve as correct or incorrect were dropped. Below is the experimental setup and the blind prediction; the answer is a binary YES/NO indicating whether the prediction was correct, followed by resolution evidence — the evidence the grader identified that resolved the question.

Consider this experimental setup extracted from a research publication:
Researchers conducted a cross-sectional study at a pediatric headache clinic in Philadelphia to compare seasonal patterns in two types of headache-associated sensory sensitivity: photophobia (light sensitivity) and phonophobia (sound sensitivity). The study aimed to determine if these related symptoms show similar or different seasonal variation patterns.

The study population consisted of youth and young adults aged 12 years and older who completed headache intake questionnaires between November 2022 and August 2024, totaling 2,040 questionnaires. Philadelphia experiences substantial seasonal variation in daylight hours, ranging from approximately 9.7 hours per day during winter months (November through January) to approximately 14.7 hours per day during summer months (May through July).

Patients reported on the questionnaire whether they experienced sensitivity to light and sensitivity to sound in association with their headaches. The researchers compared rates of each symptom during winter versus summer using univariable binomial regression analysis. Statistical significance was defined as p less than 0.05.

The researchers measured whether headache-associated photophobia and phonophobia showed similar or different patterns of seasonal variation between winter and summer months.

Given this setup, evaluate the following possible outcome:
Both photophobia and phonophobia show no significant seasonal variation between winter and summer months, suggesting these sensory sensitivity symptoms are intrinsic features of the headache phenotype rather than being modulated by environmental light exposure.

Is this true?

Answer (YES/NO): NO